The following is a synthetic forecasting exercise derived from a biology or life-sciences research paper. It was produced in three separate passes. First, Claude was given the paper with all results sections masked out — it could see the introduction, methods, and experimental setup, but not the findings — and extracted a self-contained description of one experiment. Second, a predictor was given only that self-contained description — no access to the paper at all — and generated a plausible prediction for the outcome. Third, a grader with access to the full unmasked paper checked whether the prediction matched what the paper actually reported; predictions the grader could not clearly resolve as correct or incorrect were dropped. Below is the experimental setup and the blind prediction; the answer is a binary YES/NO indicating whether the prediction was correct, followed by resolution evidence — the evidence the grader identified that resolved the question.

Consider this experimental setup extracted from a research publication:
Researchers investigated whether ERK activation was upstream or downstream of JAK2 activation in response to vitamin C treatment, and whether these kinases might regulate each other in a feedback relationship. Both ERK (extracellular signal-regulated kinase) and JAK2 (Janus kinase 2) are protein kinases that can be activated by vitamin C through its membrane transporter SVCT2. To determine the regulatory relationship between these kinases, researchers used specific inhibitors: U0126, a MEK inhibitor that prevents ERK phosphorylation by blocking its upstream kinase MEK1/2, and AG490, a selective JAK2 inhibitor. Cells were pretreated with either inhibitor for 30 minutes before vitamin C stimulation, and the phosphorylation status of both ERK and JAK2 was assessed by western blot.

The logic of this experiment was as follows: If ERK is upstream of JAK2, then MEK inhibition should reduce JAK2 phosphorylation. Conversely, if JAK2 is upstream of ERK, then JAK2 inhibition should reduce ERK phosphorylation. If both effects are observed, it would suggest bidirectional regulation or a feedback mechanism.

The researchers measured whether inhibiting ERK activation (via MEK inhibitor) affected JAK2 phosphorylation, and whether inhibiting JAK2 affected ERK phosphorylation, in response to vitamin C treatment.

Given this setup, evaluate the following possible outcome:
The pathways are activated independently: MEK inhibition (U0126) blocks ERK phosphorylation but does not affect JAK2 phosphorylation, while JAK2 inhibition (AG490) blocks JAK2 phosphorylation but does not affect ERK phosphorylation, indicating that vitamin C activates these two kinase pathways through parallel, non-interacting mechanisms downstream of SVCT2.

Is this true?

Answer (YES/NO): NO